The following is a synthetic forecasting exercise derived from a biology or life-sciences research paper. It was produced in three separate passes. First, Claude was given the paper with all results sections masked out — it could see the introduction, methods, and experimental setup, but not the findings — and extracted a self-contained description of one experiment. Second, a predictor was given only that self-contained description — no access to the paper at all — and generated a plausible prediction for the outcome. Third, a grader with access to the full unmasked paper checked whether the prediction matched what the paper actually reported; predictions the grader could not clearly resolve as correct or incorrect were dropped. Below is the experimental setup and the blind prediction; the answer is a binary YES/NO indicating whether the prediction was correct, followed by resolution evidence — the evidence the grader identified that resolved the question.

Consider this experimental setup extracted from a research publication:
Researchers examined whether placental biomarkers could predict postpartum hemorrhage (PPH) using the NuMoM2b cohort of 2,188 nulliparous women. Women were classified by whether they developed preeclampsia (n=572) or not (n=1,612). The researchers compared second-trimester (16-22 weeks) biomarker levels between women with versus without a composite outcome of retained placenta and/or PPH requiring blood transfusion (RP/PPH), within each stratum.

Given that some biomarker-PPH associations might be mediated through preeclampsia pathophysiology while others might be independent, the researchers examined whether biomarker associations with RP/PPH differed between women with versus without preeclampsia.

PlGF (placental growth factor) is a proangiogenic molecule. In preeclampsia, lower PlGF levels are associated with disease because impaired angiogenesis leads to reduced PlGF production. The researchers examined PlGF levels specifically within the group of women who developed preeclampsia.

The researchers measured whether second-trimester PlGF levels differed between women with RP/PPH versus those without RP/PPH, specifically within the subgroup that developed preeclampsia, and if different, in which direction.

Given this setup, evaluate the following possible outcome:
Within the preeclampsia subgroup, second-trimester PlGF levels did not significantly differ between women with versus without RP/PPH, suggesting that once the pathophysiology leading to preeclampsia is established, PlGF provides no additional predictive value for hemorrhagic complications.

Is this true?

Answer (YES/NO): YES